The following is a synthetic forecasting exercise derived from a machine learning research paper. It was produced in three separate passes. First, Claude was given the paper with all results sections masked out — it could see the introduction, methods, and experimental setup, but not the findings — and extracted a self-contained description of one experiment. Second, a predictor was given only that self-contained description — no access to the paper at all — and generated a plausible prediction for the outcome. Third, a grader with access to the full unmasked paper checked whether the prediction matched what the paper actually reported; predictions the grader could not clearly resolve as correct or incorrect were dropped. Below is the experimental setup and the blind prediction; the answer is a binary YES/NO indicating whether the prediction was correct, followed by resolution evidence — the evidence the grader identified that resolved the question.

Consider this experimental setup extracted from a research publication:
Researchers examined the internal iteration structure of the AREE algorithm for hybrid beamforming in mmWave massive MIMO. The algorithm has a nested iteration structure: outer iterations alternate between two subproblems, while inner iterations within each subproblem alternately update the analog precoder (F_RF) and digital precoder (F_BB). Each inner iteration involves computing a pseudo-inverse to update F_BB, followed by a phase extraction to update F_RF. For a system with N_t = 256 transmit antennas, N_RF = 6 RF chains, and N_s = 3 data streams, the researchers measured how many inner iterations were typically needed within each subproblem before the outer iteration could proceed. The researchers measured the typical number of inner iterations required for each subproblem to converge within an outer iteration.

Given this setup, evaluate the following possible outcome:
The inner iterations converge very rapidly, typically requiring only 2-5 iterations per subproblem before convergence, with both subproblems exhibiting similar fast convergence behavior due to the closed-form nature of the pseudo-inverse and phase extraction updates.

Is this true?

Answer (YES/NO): NO